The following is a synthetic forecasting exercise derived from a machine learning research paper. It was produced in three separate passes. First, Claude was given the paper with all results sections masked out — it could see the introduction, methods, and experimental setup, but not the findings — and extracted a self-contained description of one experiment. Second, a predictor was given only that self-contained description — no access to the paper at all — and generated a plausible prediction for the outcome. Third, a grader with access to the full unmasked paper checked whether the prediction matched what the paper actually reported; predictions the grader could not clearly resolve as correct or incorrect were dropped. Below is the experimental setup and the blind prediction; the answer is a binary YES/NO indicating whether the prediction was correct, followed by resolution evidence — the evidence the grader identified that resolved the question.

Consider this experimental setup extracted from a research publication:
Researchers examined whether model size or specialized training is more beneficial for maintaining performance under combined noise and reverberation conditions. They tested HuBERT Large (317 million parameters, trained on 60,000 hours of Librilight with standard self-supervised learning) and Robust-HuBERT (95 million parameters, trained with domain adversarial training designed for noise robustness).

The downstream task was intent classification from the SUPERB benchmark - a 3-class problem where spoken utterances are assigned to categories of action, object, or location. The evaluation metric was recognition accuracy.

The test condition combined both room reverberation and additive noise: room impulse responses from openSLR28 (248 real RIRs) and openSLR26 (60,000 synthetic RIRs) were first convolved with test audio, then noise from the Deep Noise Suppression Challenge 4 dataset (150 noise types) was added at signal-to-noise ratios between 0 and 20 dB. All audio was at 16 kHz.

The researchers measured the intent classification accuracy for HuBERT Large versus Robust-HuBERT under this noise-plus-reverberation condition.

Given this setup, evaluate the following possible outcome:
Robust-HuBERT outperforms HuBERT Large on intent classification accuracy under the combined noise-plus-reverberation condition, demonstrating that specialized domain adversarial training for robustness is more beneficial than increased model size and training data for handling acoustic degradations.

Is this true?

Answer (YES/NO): NO